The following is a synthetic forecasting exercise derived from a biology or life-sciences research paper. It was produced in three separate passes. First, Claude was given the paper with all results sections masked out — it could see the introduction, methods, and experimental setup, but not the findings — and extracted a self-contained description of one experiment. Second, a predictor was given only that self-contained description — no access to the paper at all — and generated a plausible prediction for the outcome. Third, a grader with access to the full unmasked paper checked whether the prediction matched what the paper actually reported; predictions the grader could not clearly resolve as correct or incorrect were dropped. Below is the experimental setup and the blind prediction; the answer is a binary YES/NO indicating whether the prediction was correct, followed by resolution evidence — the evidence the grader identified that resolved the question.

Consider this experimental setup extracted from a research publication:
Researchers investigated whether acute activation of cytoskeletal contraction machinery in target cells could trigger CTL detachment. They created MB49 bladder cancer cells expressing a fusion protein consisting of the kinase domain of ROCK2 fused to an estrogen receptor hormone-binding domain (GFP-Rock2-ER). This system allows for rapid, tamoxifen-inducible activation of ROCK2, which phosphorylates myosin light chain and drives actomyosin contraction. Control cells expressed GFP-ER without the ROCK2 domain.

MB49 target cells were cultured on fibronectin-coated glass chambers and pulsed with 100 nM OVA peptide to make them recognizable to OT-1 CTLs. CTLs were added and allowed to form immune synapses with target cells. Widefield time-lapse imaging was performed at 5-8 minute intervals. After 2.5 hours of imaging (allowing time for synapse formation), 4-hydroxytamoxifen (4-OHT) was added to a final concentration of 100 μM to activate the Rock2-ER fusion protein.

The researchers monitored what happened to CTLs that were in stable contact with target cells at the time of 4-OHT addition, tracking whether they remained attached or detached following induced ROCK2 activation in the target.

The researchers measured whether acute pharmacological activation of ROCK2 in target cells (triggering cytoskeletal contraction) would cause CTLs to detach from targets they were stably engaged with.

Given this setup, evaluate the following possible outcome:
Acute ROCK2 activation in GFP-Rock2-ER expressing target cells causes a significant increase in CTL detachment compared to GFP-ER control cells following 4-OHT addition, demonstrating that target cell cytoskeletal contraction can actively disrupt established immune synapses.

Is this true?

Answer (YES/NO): YES